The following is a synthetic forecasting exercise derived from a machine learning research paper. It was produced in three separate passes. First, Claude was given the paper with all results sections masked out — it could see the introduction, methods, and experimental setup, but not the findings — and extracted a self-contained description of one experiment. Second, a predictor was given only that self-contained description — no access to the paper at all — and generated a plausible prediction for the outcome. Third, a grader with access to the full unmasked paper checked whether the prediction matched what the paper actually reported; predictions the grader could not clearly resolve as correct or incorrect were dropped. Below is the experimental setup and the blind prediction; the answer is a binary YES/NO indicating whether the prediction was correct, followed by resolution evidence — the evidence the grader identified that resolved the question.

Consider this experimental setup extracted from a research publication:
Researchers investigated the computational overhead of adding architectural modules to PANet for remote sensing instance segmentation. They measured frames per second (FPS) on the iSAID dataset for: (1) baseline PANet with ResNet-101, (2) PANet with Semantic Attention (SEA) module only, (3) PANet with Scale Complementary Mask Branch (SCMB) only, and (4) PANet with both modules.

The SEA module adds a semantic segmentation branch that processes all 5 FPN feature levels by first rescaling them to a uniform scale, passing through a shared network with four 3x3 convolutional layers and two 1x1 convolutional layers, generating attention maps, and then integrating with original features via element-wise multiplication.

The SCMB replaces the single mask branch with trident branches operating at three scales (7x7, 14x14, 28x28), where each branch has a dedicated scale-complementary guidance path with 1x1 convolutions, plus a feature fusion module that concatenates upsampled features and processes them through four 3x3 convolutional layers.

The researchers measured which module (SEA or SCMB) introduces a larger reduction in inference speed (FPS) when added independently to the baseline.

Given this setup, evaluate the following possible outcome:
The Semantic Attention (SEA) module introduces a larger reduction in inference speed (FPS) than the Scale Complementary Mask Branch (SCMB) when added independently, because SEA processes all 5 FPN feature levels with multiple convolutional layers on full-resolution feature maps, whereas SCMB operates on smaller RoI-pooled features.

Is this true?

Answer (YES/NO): NO